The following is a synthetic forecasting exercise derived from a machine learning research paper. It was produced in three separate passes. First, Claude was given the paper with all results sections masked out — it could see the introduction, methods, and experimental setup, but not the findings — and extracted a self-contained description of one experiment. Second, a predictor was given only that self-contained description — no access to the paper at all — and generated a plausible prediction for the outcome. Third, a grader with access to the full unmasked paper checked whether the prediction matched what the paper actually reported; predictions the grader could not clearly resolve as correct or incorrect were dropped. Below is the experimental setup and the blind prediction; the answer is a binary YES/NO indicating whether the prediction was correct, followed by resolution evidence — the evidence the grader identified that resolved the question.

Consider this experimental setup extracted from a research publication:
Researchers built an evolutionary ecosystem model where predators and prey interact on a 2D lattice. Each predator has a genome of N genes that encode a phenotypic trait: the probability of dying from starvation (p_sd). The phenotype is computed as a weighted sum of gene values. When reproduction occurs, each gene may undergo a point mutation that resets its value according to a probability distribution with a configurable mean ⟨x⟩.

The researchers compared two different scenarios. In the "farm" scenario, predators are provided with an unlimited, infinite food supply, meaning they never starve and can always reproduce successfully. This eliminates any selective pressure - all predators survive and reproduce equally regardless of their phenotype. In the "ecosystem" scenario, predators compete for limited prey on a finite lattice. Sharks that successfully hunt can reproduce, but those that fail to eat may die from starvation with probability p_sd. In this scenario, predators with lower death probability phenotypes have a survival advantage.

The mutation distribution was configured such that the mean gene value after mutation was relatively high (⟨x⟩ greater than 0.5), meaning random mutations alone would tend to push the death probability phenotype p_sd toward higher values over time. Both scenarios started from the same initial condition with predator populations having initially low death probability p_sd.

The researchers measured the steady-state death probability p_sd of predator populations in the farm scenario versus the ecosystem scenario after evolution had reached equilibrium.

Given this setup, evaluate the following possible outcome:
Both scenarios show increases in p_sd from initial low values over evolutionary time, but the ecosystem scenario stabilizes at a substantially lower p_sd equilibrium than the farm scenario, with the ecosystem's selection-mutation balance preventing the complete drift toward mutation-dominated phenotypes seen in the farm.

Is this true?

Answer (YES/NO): NO